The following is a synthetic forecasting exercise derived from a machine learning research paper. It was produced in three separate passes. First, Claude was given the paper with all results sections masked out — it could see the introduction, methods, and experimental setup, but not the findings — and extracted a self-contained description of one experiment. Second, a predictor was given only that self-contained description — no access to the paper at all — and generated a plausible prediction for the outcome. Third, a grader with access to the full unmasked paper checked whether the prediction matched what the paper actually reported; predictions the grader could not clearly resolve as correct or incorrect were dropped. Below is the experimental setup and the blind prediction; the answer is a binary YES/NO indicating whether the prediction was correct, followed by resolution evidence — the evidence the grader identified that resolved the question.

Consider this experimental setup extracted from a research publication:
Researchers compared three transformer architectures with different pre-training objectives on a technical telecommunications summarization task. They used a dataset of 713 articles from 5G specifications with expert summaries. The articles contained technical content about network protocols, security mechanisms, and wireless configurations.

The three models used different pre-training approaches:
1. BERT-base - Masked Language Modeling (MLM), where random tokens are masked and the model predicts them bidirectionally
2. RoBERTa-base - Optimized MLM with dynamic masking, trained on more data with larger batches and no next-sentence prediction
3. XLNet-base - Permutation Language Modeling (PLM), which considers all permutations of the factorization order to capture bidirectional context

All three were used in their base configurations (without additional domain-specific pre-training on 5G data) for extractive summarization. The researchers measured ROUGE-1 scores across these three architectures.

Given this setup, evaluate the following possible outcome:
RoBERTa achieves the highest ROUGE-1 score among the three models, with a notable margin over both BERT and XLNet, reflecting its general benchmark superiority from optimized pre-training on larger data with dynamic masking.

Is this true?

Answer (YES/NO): NO